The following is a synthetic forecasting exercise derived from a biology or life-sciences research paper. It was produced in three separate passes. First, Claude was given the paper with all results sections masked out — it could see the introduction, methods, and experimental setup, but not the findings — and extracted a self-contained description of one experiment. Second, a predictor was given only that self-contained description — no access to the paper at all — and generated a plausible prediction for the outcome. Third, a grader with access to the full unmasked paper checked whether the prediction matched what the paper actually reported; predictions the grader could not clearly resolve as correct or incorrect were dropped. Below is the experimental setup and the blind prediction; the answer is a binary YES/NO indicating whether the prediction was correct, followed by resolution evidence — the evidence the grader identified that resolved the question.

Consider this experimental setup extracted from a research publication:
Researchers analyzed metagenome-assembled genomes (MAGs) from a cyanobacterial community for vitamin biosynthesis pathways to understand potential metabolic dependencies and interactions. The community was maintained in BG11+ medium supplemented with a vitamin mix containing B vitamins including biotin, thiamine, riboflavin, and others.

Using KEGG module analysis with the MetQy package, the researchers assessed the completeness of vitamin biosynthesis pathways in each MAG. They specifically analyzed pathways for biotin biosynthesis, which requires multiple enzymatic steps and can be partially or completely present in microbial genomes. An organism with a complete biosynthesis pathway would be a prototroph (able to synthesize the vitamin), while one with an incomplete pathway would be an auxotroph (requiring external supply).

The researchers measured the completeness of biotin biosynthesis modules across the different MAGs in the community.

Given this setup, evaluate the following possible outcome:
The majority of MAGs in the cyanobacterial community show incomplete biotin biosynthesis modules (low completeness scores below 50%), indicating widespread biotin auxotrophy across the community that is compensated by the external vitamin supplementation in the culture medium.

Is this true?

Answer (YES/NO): NO